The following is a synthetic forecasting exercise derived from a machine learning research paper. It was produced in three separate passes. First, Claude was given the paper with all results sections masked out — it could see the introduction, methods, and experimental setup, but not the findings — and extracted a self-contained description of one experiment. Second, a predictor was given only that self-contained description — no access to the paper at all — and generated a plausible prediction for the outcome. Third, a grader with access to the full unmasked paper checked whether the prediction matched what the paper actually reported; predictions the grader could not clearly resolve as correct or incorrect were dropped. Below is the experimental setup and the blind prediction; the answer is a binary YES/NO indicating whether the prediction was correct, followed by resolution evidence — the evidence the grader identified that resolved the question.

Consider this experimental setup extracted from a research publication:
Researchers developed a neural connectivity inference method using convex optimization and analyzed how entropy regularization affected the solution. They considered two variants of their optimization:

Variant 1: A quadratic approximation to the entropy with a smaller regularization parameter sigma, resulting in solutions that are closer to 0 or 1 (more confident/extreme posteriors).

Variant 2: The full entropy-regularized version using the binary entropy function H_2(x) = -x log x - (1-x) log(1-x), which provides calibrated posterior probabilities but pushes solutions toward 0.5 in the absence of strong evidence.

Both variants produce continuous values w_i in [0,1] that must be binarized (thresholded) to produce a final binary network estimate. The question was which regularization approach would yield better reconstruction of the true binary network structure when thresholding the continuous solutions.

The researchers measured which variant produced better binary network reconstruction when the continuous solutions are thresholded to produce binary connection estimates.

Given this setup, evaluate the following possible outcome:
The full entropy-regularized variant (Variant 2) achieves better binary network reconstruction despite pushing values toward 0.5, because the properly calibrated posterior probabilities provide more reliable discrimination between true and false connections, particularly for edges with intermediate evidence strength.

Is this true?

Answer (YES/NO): NO